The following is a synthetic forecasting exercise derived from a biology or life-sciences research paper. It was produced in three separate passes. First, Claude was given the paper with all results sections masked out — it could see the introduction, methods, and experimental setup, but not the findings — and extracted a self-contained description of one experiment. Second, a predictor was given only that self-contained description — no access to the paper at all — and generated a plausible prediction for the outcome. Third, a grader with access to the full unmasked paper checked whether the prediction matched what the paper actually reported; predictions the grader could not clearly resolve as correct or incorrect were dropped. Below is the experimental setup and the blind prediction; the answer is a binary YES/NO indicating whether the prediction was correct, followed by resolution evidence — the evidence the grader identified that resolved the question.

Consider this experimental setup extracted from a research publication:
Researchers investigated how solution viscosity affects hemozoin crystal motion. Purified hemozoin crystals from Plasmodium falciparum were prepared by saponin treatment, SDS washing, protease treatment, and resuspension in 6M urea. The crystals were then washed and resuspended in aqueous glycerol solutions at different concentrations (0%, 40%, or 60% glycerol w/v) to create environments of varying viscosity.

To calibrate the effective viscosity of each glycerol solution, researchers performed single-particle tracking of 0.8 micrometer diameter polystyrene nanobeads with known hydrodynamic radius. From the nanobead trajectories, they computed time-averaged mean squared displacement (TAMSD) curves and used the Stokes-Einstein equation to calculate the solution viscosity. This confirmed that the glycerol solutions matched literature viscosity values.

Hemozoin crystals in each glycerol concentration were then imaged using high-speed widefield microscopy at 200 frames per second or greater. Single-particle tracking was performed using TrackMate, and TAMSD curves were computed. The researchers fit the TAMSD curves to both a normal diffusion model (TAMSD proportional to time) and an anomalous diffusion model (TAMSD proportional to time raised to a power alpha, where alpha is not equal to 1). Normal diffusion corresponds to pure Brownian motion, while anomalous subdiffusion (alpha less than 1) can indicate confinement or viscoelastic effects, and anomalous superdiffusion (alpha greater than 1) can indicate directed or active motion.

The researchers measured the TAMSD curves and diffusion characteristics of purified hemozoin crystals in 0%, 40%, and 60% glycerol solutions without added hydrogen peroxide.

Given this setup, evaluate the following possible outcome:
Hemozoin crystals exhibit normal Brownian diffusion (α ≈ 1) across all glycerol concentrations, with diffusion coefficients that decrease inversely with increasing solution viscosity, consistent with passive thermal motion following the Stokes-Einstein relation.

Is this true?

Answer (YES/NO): YES